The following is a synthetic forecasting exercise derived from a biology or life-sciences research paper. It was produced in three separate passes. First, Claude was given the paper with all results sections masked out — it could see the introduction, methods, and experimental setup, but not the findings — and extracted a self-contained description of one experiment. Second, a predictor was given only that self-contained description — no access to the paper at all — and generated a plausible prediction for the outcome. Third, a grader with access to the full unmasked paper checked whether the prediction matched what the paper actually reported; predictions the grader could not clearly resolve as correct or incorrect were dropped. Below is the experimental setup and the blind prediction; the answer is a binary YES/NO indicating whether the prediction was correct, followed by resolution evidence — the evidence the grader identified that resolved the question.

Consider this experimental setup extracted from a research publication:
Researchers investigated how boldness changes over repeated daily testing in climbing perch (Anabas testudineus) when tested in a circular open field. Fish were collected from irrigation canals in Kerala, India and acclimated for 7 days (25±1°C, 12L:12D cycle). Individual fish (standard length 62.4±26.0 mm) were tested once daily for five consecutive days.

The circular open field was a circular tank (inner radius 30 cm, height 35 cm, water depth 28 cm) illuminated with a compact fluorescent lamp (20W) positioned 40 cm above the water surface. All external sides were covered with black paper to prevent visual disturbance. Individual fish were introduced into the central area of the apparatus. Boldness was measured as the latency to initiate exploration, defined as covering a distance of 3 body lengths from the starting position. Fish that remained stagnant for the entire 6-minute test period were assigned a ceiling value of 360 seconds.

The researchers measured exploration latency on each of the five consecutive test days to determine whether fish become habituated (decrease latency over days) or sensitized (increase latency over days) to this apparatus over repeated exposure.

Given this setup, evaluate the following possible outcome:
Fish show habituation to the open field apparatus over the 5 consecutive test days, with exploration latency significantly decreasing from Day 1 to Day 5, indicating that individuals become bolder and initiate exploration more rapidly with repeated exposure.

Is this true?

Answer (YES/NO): NO